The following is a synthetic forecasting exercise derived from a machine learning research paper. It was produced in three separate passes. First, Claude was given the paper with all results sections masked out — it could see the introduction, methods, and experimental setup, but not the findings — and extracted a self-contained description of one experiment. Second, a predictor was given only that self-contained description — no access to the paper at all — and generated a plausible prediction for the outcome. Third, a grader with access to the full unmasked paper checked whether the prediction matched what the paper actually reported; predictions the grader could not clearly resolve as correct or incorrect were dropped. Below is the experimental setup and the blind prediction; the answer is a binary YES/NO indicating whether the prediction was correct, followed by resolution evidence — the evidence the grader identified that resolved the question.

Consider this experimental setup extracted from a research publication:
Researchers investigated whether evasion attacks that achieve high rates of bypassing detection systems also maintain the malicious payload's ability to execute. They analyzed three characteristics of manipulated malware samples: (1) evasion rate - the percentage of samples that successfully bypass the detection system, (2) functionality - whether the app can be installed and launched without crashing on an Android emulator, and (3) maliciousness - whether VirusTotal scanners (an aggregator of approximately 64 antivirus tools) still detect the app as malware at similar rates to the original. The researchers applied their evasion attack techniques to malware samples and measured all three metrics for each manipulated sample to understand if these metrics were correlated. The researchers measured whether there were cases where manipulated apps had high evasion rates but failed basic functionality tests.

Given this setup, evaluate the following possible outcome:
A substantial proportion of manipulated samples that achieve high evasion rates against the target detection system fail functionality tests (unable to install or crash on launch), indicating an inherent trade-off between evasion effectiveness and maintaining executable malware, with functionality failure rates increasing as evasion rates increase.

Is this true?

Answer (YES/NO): NO